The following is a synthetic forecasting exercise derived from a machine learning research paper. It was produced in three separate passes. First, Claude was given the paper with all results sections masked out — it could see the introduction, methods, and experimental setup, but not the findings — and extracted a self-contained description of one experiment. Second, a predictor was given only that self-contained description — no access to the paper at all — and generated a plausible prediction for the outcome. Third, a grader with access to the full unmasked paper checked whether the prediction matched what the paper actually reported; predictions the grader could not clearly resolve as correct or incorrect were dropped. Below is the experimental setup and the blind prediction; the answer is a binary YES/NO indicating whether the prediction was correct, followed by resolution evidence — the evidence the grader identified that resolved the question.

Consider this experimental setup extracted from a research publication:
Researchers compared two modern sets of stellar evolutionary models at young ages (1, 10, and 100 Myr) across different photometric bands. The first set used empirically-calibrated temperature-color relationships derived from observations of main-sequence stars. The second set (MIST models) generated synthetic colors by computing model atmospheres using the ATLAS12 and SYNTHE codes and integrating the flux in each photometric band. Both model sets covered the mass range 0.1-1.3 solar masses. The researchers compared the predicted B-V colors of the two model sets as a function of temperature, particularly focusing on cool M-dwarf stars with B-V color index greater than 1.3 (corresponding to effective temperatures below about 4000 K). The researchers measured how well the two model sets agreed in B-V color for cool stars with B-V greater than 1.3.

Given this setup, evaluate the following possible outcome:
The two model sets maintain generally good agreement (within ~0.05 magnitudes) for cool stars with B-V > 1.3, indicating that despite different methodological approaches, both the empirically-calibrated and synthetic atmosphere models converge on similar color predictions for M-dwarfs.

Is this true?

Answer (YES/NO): NO